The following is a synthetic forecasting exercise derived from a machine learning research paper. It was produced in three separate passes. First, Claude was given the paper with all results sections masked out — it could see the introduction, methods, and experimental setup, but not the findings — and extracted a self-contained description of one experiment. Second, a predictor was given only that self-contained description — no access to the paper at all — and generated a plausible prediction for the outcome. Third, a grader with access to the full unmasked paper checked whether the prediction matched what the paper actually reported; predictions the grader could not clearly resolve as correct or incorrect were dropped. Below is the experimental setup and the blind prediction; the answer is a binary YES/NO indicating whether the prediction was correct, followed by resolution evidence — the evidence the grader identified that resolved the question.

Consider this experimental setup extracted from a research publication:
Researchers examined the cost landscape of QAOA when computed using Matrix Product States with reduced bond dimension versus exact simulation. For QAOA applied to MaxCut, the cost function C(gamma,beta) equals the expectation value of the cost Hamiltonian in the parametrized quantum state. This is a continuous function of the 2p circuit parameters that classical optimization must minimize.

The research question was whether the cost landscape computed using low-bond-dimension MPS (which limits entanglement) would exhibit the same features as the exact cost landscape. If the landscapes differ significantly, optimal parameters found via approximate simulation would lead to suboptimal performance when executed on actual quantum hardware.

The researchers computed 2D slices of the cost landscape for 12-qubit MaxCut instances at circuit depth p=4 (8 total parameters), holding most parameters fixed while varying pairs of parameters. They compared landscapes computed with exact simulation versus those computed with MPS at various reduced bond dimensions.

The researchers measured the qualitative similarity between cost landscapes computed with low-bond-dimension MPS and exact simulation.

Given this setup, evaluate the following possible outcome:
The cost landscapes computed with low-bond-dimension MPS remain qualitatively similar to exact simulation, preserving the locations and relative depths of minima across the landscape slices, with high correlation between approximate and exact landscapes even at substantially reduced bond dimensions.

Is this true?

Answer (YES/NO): YES